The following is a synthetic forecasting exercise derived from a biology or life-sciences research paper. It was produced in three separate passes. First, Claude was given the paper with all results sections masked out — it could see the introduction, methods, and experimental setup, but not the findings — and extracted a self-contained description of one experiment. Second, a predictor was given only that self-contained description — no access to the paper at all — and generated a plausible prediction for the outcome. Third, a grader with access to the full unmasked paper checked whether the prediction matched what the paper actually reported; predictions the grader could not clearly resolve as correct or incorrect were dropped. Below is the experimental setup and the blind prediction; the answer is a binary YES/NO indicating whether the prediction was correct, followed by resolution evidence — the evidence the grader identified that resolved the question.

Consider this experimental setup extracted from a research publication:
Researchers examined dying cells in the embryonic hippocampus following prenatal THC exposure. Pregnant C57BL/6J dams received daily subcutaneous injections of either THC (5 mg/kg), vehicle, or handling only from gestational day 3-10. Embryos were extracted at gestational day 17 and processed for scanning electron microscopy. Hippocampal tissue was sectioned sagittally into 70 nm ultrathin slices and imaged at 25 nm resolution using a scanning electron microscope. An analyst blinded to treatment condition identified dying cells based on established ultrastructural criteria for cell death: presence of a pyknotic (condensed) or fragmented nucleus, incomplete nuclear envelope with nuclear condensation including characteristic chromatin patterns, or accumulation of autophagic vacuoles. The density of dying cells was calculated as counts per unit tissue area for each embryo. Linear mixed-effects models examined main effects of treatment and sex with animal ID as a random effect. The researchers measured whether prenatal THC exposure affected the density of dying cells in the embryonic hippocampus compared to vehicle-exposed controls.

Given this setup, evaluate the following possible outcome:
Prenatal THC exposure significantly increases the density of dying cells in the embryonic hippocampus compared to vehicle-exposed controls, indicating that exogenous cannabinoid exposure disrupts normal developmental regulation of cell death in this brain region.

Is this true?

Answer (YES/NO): NO